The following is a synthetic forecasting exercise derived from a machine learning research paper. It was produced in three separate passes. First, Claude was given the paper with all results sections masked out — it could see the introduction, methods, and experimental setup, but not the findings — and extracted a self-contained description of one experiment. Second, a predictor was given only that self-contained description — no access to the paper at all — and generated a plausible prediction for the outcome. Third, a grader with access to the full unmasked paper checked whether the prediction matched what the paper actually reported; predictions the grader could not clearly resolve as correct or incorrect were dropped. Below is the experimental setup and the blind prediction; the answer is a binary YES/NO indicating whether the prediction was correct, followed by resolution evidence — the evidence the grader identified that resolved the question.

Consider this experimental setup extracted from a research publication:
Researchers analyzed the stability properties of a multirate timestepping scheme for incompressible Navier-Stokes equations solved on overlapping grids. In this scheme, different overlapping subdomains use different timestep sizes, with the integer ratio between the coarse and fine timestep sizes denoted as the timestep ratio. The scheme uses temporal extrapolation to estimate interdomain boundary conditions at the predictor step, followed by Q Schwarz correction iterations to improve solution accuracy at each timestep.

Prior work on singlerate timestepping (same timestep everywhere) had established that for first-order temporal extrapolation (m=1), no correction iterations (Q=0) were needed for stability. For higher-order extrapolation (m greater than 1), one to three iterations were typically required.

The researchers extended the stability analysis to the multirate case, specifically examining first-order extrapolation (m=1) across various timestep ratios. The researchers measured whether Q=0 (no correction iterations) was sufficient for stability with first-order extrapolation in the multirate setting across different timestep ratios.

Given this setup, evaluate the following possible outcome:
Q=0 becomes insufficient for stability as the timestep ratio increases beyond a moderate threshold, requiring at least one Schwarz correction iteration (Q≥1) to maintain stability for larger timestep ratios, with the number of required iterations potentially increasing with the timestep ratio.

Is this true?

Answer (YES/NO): NO